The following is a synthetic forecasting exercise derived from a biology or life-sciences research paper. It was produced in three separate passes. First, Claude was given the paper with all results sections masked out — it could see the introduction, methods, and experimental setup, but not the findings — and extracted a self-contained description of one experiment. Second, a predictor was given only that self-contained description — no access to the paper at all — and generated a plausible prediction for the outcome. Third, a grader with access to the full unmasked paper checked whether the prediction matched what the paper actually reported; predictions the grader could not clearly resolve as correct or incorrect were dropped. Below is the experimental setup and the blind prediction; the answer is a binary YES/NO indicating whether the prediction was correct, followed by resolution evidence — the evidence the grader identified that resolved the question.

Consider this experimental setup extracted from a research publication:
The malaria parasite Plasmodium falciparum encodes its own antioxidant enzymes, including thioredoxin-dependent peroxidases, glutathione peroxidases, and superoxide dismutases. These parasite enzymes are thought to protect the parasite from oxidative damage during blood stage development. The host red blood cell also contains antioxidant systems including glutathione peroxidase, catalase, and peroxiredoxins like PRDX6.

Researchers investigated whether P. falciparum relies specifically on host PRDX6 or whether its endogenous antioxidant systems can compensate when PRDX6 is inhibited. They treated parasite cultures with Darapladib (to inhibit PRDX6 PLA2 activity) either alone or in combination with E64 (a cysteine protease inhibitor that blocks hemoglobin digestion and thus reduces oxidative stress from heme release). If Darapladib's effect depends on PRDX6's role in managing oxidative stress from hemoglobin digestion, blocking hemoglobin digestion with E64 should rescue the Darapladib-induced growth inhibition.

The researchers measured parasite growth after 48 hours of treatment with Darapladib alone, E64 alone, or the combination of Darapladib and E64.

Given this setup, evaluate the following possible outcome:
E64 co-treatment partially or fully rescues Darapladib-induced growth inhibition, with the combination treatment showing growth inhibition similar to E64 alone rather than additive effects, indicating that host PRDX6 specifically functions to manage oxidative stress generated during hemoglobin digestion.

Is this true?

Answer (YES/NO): NO